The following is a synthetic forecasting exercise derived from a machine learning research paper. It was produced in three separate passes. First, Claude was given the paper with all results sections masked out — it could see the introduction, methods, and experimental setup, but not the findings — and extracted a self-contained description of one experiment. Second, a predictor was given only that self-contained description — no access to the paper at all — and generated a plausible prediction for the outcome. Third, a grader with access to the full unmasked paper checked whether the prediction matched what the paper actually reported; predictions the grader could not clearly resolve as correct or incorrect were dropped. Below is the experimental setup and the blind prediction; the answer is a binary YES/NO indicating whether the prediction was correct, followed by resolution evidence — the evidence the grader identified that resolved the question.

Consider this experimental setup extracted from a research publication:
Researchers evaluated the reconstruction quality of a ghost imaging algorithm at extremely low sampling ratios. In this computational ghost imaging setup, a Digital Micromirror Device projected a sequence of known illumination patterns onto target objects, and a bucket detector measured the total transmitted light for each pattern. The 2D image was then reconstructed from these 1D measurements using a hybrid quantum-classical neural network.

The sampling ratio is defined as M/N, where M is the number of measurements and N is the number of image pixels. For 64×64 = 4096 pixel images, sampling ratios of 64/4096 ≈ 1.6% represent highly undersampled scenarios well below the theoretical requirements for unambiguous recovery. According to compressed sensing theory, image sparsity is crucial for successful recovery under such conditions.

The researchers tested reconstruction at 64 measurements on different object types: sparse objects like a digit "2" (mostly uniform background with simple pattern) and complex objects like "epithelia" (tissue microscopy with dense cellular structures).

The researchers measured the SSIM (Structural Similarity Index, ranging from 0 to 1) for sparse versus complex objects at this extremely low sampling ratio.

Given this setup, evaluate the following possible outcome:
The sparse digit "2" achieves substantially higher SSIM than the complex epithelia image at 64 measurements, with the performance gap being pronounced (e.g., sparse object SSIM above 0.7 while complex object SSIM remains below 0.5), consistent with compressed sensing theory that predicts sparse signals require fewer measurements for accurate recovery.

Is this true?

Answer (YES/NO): YES